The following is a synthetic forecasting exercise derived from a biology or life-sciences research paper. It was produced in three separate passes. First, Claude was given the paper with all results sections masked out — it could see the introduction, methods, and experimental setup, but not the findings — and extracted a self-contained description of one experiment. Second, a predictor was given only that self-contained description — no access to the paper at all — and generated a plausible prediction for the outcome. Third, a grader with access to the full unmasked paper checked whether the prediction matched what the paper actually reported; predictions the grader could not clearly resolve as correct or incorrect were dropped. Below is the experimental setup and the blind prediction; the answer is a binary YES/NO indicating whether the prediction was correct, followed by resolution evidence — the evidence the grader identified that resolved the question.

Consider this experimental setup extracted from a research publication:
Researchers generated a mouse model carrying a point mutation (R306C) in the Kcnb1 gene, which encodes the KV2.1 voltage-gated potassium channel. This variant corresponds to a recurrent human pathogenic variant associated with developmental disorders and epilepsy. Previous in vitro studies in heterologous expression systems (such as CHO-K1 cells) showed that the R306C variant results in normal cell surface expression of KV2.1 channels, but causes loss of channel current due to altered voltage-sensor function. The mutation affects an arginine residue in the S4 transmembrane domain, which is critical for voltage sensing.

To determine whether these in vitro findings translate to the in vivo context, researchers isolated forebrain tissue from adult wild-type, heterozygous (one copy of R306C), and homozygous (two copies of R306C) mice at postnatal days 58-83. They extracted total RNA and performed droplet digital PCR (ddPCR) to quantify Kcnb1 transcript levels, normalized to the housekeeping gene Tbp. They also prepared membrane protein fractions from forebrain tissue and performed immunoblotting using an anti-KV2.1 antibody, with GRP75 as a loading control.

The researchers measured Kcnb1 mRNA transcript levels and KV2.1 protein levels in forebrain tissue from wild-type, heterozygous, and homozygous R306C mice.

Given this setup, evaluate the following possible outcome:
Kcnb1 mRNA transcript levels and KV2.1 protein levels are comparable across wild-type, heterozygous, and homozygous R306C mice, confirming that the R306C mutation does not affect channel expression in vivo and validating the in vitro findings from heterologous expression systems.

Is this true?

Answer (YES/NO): YES